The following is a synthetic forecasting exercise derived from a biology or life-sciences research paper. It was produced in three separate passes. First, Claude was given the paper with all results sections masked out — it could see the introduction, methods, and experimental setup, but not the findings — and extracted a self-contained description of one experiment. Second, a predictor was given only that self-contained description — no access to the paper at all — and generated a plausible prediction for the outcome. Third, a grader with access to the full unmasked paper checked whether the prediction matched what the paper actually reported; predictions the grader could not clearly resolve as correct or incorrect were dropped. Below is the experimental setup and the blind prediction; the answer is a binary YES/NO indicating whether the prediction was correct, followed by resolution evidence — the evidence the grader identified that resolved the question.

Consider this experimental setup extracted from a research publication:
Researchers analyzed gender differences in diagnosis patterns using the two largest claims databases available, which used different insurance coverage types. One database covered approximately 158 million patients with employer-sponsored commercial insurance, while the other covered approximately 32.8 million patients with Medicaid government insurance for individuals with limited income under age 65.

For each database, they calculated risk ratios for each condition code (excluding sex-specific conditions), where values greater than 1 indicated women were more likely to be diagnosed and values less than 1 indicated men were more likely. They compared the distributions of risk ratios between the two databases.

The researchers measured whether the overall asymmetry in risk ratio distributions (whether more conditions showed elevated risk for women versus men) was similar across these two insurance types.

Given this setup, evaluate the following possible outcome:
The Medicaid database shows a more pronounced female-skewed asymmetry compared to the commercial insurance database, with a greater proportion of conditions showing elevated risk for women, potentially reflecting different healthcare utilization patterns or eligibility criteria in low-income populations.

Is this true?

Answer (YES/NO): NO